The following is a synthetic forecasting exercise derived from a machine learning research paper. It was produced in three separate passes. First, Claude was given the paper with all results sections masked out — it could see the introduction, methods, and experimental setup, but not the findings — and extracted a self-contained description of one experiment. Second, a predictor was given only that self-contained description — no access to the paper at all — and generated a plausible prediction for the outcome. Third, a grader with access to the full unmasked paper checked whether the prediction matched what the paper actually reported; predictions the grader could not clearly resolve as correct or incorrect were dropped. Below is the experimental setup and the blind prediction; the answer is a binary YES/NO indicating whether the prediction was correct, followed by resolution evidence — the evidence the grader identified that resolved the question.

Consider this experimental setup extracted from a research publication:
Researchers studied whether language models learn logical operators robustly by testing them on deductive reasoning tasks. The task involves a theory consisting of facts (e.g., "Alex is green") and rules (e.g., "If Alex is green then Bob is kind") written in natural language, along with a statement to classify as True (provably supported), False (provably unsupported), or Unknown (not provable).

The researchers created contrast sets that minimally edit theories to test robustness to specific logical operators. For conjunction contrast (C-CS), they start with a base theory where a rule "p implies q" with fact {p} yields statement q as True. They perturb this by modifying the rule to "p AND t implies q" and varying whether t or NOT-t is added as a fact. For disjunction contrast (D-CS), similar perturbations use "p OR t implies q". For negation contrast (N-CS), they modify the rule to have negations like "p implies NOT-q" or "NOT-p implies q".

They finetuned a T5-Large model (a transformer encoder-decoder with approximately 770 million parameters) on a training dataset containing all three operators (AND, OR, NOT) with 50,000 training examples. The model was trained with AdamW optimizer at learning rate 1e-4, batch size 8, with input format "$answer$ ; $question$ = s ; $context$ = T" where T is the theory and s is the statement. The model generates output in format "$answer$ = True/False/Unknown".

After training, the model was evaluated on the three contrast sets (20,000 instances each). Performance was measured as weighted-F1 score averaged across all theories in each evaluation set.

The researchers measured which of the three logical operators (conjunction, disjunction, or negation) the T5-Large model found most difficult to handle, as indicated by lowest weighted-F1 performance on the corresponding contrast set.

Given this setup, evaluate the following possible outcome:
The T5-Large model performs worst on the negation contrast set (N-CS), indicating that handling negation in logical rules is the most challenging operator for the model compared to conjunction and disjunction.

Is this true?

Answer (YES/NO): NO